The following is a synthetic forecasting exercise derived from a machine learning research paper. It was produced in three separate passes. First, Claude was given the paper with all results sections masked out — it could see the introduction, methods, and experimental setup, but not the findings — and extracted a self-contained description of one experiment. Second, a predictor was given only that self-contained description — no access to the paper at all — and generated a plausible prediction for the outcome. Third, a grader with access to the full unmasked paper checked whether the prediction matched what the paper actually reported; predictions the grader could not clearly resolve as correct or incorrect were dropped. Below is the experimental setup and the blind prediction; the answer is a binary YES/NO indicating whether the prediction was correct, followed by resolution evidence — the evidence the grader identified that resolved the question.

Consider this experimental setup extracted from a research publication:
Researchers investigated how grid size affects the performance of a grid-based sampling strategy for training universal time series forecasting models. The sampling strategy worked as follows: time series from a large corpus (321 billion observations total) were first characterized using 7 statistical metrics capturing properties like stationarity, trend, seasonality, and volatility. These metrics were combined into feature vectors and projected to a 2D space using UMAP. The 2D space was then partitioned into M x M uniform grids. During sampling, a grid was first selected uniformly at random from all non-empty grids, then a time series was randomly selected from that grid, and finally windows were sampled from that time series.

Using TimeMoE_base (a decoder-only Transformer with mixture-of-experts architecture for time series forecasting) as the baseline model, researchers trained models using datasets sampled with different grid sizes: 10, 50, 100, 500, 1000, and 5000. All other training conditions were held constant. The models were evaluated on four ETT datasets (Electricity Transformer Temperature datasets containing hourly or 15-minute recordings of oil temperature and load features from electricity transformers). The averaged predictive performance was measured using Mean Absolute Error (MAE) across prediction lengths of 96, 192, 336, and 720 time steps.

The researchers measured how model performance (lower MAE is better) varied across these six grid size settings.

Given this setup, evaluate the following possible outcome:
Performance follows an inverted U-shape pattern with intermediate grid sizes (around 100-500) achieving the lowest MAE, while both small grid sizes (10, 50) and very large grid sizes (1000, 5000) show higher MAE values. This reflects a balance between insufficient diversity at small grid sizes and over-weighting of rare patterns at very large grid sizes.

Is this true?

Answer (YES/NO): YES